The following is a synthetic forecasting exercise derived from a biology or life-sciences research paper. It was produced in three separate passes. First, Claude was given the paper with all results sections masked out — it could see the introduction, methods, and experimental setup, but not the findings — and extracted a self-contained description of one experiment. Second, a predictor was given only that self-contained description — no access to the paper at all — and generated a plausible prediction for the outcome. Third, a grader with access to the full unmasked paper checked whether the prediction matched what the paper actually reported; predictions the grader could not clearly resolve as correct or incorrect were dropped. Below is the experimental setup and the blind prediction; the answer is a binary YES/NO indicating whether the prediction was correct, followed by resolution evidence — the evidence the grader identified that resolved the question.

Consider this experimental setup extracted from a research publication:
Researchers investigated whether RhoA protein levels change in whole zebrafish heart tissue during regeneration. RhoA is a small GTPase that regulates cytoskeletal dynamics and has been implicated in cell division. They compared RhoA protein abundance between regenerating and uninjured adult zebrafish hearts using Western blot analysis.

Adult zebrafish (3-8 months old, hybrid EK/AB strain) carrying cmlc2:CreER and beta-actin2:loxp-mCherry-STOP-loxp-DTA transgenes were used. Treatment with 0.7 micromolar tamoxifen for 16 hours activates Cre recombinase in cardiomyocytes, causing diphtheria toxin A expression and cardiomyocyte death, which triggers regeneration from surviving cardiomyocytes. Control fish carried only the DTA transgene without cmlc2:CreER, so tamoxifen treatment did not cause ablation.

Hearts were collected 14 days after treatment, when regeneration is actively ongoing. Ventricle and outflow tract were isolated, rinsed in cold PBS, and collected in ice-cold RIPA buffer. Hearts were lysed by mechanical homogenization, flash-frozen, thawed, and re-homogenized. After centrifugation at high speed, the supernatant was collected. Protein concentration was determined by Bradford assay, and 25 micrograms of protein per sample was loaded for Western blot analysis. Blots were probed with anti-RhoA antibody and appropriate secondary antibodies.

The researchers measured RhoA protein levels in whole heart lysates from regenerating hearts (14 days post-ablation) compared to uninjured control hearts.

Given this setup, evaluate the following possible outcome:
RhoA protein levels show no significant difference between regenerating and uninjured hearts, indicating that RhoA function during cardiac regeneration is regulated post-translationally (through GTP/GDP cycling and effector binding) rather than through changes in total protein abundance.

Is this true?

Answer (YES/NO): YES